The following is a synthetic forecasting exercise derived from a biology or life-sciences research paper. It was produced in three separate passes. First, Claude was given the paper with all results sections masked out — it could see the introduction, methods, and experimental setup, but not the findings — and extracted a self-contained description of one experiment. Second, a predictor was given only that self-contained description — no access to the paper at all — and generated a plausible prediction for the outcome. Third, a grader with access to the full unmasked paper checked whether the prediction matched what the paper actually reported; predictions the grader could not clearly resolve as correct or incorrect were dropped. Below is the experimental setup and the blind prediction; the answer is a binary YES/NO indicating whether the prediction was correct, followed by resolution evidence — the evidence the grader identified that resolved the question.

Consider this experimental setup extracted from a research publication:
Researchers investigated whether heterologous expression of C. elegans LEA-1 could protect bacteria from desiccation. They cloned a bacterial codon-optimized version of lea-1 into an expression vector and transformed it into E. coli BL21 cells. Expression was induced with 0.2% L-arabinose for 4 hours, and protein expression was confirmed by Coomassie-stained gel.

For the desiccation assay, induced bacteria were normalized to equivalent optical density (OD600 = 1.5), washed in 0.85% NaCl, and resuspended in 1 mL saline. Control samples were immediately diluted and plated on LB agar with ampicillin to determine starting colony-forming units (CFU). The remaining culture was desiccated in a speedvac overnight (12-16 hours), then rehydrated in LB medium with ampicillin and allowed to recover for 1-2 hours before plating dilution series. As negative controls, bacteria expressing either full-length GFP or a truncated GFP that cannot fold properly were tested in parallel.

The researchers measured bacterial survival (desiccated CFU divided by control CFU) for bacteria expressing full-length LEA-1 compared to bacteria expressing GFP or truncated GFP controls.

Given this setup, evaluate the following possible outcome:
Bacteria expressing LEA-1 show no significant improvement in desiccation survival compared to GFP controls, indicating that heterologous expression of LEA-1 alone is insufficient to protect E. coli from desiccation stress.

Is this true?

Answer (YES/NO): NO